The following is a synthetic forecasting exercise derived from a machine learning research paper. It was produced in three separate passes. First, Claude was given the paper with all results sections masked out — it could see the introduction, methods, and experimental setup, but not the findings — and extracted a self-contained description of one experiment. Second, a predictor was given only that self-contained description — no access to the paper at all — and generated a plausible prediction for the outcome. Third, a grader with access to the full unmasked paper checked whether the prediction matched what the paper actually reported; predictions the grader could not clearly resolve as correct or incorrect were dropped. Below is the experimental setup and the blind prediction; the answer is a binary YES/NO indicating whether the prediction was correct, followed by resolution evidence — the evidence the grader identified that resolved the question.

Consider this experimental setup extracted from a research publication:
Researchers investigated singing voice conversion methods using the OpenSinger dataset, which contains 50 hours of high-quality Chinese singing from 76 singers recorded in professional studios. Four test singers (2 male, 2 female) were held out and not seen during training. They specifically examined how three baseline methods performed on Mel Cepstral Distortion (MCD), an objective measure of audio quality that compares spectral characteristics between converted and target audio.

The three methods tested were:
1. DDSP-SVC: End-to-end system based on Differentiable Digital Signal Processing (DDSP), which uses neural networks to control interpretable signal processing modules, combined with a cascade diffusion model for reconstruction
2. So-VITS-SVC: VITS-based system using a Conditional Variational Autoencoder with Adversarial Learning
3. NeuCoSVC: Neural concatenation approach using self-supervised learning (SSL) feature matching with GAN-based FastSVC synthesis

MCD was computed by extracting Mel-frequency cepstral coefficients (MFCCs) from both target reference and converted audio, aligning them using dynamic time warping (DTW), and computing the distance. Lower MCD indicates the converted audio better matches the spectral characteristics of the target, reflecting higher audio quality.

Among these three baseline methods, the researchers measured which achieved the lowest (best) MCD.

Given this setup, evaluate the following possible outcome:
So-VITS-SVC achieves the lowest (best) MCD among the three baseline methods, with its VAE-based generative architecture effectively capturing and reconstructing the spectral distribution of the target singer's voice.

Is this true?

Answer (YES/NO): YES